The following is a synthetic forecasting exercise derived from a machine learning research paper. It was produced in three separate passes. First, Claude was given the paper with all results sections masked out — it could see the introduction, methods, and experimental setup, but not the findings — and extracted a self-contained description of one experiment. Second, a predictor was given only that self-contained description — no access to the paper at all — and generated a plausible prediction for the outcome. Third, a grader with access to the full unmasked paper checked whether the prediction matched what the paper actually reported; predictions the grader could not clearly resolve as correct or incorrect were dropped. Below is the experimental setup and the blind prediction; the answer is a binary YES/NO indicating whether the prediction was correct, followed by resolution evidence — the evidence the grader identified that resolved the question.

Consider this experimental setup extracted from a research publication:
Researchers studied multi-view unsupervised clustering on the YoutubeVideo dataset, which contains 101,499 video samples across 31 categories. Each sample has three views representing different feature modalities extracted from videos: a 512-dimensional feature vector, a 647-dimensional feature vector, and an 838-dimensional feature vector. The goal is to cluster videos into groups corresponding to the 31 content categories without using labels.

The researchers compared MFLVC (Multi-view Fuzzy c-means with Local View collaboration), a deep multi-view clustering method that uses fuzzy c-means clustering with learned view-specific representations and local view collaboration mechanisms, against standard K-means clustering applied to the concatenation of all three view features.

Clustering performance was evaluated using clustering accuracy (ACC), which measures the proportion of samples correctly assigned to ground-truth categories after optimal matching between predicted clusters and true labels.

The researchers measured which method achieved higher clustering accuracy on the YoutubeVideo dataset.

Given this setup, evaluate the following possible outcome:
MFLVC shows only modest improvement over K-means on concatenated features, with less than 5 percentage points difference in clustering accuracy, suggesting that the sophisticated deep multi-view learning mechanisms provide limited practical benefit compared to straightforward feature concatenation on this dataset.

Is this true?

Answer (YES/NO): NO